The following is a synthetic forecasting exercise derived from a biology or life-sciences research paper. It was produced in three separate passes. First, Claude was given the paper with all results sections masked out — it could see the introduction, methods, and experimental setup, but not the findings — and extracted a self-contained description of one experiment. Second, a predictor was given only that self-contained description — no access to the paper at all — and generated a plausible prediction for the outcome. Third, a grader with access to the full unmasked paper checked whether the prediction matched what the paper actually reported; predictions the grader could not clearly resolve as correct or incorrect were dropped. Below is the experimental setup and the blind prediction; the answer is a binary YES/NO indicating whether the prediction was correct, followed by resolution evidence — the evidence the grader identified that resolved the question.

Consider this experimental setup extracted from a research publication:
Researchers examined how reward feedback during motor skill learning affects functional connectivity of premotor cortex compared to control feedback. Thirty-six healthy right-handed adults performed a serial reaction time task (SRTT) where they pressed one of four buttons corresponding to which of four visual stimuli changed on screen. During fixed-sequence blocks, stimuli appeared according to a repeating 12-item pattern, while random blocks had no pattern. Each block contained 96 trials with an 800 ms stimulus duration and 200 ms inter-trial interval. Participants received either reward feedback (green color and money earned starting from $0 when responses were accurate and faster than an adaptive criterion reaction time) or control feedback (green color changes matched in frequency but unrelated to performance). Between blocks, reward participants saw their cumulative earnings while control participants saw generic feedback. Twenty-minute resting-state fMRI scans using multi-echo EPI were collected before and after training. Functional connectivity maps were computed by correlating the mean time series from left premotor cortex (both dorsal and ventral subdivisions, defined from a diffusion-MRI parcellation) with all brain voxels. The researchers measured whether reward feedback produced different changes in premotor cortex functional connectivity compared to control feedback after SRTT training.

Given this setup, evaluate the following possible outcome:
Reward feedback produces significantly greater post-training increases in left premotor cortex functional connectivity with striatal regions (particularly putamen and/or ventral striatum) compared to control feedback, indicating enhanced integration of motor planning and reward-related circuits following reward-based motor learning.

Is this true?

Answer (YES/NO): NO